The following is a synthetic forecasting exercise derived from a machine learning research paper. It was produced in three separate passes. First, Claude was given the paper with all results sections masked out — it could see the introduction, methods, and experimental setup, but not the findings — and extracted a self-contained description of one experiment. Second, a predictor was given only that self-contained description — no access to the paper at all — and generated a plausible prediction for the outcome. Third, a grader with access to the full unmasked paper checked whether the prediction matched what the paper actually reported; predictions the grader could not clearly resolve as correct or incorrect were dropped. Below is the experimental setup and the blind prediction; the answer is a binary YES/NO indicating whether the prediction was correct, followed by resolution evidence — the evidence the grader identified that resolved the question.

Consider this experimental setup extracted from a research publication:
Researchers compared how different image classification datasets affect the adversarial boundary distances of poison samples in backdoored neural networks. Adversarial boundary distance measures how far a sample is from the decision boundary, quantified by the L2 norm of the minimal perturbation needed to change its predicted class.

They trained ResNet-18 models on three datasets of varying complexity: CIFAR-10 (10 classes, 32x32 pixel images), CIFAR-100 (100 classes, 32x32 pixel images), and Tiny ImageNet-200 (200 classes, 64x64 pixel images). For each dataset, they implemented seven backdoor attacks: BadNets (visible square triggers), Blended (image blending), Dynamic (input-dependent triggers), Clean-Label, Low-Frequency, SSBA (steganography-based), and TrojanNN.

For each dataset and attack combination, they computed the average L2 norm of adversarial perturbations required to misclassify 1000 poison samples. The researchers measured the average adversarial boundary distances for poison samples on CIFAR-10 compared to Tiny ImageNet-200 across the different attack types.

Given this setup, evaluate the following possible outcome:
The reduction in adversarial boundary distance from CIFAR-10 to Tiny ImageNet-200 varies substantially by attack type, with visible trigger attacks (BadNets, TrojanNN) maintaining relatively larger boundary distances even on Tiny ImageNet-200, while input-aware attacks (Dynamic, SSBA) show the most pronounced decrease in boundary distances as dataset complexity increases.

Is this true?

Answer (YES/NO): NO